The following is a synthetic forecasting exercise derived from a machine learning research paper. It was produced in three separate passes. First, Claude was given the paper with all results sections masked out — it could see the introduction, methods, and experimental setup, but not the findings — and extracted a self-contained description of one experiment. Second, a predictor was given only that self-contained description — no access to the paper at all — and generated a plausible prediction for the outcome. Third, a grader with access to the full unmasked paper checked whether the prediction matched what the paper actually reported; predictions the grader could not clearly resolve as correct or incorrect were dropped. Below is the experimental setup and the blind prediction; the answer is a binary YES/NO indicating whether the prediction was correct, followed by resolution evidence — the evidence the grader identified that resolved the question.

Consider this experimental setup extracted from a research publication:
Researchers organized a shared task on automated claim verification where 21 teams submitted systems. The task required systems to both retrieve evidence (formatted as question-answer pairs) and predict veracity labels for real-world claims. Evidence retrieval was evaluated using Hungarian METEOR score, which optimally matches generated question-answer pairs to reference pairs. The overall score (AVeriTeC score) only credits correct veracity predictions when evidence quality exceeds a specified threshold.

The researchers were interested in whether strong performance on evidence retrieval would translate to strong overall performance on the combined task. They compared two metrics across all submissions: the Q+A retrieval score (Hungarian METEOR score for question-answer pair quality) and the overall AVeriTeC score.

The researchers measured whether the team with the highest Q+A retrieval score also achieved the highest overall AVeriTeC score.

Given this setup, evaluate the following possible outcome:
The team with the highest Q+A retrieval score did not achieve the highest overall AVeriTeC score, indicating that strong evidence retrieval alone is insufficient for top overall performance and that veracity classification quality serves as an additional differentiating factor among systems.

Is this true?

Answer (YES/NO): YES